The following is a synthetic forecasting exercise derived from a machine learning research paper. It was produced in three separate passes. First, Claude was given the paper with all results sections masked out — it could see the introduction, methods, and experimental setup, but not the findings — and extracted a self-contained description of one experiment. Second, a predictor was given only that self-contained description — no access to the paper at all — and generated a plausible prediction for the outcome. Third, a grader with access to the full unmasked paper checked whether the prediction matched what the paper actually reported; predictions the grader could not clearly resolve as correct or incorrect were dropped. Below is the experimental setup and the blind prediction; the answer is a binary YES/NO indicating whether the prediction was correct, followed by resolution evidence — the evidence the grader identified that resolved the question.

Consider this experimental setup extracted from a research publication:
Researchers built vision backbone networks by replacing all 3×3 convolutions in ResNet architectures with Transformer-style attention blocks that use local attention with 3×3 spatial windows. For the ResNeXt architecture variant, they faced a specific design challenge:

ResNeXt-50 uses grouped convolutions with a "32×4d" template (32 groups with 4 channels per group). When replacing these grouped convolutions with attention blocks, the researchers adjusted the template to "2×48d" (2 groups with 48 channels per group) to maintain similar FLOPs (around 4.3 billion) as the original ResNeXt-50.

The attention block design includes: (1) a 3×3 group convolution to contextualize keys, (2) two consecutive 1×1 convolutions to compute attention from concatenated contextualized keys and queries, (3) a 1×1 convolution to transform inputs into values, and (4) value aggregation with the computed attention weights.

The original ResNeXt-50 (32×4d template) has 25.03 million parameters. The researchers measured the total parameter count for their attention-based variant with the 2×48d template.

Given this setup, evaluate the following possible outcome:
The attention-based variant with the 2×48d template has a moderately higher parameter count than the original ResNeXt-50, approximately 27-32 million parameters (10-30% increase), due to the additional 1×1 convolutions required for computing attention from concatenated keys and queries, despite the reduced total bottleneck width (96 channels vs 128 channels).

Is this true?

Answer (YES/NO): YES